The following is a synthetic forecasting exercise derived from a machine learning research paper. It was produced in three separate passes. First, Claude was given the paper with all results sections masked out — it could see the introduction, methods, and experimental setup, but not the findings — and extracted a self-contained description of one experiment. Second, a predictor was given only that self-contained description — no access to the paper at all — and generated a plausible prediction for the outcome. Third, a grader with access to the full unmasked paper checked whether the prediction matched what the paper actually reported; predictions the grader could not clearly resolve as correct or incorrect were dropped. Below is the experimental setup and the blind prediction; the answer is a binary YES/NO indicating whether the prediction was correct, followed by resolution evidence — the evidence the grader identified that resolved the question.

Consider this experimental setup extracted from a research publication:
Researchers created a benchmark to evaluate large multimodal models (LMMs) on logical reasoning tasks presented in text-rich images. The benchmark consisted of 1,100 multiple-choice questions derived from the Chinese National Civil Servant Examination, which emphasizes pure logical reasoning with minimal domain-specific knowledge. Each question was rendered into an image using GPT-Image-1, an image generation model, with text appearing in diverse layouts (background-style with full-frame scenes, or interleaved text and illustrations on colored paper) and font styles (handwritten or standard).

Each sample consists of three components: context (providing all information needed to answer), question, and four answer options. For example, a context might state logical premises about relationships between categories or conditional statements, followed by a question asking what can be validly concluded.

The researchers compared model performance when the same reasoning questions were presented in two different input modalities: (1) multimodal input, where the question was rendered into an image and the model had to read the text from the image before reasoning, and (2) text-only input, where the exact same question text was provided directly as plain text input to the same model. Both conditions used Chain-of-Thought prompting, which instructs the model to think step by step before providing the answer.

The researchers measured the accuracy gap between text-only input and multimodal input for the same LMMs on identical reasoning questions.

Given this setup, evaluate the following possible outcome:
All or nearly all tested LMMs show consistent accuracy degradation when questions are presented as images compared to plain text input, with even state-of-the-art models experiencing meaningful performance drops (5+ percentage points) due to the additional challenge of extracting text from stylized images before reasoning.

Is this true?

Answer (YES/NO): NO